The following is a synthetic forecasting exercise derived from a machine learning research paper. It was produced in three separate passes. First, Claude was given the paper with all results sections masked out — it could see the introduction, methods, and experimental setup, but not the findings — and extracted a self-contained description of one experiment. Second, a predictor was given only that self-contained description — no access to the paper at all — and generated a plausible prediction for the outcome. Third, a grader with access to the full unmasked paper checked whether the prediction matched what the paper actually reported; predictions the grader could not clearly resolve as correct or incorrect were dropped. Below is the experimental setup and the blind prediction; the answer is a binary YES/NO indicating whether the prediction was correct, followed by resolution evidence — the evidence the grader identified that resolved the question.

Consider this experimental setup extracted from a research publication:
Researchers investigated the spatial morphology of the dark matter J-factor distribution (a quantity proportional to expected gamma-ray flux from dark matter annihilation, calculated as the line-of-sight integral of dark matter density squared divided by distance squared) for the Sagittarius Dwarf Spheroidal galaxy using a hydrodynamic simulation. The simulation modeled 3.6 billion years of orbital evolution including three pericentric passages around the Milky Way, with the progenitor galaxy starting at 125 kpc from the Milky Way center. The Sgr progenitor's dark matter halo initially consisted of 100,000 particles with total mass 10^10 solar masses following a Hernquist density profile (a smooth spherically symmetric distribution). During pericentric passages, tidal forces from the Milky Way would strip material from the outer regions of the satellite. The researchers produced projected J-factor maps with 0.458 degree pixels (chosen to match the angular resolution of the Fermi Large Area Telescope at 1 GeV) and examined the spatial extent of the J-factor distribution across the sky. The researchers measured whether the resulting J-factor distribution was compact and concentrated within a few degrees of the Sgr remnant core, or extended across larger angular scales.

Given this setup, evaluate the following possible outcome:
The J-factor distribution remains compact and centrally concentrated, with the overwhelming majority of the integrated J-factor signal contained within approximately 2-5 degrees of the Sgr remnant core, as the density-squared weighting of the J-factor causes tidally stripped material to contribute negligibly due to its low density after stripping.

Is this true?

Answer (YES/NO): NO